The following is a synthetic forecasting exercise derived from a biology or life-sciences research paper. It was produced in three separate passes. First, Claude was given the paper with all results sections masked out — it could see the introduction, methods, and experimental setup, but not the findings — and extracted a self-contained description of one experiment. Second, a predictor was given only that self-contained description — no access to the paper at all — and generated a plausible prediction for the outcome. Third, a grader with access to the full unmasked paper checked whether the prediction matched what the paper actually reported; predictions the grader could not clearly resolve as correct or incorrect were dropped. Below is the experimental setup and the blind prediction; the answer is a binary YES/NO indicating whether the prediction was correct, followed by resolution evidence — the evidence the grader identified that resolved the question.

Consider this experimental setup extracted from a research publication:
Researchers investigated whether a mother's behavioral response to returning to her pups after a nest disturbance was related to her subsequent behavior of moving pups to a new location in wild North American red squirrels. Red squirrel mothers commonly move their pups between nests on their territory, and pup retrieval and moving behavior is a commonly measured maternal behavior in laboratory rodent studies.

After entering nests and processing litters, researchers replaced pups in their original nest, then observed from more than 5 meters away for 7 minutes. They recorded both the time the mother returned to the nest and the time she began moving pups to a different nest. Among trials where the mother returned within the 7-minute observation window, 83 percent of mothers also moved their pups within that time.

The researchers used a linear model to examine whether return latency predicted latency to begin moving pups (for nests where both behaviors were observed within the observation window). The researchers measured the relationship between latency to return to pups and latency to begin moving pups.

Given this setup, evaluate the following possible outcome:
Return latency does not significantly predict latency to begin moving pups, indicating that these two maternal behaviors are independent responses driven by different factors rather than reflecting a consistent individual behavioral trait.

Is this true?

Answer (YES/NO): NO